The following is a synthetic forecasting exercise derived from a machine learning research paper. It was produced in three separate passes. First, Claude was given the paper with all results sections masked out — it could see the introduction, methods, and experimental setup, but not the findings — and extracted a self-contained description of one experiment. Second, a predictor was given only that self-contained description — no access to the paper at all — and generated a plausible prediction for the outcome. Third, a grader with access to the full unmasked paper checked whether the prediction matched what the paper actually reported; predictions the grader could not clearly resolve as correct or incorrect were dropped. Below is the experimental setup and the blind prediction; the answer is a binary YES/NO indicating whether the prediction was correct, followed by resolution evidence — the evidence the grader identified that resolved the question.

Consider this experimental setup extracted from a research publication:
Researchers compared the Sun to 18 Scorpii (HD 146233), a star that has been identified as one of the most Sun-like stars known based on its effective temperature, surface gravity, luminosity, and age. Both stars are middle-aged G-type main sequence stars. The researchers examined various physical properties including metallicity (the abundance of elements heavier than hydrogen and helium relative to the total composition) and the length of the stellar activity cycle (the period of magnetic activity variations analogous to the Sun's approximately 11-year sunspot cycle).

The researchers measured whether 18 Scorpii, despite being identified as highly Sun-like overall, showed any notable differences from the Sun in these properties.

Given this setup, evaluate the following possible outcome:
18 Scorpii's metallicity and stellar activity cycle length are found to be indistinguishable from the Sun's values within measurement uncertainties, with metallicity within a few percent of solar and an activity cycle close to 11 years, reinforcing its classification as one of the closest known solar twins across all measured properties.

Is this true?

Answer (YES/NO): NO